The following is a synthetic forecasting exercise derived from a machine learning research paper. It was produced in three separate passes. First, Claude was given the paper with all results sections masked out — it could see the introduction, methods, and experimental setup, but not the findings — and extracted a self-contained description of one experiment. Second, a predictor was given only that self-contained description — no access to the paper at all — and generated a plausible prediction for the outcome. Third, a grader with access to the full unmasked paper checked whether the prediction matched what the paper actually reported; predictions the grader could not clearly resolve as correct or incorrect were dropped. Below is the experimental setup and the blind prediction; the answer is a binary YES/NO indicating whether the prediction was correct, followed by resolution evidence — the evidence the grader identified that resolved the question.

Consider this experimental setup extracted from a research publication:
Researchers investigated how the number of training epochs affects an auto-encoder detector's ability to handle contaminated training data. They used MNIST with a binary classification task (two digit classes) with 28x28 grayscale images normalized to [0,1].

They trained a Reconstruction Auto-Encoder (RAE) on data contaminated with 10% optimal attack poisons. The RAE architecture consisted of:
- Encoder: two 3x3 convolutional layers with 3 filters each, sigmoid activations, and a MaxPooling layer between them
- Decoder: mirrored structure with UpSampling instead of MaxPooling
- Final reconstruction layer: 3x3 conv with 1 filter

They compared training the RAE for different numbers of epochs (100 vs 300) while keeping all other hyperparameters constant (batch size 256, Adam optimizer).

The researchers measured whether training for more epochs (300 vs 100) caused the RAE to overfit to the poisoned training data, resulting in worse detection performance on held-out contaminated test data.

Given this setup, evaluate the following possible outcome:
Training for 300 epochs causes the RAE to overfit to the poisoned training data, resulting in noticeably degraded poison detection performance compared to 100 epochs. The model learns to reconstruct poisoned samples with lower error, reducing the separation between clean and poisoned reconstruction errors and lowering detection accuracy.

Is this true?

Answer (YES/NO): NO